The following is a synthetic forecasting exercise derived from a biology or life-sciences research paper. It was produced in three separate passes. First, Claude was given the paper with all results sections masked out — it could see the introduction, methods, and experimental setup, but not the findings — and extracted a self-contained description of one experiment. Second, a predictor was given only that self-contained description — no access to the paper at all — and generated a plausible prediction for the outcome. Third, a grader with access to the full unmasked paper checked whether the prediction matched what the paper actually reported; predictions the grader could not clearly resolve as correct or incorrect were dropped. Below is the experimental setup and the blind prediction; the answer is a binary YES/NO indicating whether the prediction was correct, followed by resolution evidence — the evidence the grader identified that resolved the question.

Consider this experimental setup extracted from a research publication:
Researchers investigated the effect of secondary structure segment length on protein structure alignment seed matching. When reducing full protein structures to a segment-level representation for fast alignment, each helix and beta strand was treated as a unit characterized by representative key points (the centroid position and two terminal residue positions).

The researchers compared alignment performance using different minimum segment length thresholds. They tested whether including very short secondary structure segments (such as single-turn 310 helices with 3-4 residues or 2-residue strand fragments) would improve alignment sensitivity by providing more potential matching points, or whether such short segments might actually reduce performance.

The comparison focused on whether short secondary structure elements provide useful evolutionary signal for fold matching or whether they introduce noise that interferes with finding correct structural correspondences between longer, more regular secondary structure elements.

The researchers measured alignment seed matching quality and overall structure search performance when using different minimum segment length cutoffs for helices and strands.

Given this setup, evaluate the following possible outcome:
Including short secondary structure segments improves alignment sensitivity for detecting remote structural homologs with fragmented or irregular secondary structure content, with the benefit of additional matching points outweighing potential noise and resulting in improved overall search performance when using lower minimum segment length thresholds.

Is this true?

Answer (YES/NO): NO